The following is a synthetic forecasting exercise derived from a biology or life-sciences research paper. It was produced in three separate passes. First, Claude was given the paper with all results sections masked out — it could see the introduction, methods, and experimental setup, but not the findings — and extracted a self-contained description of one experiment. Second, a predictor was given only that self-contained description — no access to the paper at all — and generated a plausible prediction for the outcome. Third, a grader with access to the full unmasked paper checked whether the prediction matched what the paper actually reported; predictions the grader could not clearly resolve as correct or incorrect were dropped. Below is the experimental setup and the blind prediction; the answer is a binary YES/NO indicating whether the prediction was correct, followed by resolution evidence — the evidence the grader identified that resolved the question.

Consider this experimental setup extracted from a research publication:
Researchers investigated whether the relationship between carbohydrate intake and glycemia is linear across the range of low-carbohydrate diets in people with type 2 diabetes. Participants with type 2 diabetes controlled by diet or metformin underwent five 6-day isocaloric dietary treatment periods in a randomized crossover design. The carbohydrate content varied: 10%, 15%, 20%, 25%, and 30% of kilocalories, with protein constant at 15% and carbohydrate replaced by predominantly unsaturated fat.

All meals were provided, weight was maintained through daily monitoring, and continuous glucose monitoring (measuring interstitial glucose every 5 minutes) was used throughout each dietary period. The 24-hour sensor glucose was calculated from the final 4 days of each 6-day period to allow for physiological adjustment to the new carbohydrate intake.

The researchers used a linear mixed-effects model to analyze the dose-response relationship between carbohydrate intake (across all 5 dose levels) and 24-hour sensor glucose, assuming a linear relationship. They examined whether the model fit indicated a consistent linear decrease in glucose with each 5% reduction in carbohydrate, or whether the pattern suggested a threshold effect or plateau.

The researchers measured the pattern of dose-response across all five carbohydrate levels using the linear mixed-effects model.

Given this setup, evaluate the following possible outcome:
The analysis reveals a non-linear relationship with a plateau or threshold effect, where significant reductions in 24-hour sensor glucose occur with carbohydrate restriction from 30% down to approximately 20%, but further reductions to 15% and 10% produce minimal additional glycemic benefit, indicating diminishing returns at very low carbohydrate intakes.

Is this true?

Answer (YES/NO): NO